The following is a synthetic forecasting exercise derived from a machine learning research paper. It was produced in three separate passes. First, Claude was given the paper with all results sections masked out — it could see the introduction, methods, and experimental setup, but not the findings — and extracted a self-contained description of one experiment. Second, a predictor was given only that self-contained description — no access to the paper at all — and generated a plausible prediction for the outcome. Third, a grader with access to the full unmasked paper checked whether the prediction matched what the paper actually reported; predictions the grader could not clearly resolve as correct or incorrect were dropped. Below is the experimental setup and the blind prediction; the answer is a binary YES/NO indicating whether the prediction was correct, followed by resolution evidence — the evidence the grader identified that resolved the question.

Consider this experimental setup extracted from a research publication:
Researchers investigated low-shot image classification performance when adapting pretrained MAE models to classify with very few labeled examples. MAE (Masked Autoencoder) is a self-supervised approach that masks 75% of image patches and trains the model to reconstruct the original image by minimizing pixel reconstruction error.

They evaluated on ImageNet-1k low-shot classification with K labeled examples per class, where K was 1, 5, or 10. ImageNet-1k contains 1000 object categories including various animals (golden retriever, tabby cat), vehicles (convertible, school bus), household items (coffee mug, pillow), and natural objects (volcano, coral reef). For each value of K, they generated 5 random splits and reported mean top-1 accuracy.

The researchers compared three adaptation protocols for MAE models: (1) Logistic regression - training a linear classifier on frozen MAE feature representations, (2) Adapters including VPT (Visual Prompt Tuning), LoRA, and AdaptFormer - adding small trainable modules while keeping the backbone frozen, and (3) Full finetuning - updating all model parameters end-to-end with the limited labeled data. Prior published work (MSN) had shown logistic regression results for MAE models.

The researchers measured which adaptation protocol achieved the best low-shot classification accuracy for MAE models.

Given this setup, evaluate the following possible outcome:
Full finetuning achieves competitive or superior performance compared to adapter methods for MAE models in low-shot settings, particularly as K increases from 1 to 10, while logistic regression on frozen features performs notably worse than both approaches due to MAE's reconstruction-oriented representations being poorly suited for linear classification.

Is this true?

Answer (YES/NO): NO